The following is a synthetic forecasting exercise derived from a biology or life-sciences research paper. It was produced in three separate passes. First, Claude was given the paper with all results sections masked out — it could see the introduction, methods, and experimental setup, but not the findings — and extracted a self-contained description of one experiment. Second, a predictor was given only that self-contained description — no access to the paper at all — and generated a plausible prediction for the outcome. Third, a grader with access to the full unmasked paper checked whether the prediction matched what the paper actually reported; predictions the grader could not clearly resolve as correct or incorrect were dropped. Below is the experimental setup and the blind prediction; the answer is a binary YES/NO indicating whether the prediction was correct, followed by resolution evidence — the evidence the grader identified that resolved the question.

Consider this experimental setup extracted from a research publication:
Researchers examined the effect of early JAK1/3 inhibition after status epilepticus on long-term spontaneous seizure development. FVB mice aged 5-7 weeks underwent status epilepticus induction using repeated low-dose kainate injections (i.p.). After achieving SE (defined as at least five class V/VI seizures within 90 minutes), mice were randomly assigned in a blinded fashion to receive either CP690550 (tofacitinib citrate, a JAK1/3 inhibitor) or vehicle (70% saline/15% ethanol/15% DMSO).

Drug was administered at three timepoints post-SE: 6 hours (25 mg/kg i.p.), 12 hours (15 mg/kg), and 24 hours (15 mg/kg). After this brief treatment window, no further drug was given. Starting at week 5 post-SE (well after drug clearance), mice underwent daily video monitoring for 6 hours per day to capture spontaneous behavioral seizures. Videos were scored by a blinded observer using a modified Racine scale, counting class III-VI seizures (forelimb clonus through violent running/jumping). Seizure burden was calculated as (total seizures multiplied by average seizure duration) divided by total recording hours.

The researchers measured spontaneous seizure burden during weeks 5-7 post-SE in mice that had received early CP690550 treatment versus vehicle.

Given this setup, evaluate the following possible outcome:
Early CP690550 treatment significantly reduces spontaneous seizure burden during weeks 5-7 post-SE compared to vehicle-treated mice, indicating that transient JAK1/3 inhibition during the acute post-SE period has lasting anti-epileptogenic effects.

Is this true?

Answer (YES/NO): YES